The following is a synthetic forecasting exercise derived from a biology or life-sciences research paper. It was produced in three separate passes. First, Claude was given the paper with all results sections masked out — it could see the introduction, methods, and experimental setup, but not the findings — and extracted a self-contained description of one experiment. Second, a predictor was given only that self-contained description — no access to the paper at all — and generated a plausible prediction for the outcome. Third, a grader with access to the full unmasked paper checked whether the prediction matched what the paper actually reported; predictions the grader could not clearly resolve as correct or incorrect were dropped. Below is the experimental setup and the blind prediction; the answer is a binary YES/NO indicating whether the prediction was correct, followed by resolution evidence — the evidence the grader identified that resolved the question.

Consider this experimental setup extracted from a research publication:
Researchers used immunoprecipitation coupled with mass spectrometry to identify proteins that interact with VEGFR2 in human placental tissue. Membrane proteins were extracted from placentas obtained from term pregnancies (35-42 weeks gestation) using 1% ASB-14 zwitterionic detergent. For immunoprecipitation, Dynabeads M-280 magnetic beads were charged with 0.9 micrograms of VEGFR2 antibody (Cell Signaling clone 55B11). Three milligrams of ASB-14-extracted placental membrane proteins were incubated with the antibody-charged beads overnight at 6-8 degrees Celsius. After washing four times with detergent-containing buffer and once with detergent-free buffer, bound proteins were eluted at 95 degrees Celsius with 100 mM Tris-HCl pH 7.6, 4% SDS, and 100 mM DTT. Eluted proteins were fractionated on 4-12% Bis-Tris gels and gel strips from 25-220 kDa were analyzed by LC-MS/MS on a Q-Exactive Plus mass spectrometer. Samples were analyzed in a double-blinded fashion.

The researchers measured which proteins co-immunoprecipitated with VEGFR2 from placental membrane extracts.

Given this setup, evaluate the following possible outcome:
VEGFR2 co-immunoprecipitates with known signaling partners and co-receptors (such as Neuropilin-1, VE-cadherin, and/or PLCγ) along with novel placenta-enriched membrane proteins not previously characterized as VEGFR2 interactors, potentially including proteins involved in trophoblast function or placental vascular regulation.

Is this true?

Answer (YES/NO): NO